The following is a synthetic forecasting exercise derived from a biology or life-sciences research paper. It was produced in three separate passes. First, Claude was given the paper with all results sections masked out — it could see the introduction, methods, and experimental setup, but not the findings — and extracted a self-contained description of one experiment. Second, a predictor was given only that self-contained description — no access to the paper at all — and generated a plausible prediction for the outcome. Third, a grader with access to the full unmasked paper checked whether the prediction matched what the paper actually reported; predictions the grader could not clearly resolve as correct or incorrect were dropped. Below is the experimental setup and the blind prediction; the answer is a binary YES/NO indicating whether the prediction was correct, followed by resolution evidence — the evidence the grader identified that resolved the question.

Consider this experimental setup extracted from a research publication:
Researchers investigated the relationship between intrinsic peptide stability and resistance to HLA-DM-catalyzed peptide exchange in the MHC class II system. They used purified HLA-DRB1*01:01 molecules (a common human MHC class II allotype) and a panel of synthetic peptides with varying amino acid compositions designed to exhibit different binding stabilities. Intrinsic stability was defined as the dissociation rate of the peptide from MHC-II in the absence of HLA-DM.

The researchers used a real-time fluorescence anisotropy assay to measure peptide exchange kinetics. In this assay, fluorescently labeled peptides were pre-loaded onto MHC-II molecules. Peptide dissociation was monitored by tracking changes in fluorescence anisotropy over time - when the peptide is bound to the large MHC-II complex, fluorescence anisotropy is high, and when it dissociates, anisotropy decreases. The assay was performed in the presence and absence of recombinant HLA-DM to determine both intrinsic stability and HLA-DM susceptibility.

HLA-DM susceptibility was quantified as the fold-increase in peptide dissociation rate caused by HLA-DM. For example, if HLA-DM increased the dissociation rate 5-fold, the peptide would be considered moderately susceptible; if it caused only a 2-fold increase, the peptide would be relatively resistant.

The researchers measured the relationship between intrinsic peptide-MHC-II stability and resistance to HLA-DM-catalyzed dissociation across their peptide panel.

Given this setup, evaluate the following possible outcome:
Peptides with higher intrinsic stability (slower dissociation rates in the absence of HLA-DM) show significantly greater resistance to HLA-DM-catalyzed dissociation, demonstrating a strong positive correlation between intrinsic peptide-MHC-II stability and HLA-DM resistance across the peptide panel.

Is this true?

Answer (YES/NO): NO